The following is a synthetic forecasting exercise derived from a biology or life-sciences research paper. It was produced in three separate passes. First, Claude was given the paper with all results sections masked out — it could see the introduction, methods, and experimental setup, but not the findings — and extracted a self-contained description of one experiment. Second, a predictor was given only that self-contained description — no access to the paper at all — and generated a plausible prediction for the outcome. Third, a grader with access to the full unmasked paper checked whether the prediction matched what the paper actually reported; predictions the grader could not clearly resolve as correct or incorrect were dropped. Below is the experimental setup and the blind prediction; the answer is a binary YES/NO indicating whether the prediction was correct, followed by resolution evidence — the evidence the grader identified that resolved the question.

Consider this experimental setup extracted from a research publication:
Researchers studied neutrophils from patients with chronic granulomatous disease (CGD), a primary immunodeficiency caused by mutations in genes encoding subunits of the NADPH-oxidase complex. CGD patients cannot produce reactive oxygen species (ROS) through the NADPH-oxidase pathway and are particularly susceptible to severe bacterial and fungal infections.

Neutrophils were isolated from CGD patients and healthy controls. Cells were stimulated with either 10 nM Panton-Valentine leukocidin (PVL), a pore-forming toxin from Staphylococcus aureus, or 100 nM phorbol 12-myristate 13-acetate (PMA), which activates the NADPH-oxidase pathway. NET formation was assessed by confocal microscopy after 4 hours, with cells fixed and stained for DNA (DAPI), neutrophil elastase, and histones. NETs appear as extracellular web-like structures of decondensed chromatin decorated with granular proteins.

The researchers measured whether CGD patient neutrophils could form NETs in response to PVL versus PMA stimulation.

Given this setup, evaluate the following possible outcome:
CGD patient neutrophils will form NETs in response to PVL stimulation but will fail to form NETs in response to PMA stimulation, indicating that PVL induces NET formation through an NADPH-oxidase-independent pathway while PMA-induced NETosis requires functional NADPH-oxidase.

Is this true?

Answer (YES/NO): YES